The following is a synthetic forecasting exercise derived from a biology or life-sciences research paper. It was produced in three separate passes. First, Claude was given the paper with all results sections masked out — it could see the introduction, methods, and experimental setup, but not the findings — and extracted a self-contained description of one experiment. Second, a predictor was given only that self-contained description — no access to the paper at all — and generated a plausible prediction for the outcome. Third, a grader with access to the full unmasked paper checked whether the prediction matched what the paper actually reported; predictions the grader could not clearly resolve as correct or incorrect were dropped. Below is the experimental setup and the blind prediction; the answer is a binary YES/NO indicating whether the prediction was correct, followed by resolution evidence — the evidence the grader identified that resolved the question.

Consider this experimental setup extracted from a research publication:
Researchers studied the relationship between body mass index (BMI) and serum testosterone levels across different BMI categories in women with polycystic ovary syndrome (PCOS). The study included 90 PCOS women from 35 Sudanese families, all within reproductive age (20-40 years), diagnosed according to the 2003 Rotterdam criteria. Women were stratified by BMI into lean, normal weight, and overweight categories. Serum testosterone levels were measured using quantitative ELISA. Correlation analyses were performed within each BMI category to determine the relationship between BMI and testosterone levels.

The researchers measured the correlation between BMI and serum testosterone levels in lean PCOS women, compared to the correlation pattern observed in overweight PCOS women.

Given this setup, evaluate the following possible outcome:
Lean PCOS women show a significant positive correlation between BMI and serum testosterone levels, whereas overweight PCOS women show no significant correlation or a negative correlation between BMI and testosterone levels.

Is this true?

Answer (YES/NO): YES